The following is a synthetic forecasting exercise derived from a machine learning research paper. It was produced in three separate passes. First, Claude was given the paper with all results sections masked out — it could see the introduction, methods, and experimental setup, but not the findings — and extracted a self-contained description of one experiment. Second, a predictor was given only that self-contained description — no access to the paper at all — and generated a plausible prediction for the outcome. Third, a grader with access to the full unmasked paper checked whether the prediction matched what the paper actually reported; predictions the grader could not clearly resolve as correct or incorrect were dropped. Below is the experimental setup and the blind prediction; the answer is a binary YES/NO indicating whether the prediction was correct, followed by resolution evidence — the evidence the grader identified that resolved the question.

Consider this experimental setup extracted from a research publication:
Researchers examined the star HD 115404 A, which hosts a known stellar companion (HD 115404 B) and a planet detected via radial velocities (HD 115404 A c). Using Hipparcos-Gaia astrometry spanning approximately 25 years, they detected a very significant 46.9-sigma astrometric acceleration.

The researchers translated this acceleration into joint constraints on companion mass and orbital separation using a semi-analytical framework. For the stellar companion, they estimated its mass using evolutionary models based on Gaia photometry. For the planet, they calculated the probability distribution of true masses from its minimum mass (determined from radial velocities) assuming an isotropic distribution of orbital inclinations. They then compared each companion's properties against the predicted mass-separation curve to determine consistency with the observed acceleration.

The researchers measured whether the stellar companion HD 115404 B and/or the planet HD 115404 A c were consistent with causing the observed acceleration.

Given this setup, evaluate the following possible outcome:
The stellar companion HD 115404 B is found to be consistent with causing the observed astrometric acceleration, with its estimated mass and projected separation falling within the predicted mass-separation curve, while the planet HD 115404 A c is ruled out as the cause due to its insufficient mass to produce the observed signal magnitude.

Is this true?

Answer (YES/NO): NO